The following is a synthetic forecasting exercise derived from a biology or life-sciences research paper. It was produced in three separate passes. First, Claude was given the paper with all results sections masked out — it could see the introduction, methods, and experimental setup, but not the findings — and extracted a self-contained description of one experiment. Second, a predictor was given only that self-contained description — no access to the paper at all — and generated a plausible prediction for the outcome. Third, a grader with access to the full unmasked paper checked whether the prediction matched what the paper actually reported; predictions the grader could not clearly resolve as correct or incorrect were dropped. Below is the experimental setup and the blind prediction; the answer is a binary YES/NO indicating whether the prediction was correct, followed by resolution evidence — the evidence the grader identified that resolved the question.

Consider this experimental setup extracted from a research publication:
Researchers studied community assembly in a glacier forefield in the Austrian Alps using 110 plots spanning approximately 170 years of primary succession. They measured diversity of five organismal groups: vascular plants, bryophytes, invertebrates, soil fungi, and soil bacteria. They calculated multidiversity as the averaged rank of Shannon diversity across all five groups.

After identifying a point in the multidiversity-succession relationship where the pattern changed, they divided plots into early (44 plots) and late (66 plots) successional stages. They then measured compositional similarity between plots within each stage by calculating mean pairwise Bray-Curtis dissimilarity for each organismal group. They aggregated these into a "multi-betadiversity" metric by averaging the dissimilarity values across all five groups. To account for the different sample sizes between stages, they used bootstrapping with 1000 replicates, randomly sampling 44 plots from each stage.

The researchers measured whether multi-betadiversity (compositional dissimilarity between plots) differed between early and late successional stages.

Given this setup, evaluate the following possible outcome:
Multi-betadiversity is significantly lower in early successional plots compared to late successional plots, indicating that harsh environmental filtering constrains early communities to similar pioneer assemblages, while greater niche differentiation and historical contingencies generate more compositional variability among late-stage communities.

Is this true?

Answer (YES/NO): NO